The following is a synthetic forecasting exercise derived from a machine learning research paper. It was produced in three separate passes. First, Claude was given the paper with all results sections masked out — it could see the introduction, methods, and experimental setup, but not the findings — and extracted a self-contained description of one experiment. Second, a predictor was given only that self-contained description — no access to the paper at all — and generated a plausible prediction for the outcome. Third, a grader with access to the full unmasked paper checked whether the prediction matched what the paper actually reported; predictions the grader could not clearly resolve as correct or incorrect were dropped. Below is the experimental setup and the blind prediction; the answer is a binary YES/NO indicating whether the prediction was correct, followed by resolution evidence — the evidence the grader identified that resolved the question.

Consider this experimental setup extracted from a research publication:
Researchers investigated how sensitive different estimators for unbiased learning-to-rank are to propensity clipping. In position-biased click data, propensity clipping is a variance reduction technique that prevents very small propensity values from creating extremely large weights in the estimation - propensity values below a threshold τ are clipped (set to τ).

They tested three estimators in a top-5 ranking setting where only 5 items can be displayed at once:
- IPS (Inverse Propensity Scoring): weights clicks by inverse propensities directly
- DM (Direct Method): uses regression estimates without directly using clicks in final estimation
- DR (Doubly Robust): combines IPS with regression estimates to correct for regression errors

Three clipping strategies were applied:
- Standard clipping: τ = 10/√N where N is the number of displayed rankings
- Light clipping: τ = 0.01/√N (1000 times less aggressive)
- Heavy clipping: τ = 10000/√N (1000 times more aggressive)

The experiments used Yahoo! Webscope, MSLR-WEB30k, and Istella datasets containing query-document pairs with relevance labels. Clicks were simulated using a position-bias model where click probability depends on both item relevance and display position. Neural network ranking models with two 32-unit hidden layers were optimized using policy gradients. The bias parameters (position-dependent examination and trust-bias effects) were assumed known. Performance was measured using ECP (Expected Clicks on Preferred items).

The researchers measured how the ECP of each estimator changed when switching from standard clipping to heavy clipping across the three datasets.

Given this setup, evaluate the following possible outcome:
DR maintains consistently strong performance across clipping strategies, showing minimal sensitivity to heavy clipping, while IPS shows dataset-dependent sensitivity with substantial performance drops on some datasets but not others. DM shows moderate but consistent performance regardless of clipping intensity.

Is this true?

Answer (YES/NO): NO